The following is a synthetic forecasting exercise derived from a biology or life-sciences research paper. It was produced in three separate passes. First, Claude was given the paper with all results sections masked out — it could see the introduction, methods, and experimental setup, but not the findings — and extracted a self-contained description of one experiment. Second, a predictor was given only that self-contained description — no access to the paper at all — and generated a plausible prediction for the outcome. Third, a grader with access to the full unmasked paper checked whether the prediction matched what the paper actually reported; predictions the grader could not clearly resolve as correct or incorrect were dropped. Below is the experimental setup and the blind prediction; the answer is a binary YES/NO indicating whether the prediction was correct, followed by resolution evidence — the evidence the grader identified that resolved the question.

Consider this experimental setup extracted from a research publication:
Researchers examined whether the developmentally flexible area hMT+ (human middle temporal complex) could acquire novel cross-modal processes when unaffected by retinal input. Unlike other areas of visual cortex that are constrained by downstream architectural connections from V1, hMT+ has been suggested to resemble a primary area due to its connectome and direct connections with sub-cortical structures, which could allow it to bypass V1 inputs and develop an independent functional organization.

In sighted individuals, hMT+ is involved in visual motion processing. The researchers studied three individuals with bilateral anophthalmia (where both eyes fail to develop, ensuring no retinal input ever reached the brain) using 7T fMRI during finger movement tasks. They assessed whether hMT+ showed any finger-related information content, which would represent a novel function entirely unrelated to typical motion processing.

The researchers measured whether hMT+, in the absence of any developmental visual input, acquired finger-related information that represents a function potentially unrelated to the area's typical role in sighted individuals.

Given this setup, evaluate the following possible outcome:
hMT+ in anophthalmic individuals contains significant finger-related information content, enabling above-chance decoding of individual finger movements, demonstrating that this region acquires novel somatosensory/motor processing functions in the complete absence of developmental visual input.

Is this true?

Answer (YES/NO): YES